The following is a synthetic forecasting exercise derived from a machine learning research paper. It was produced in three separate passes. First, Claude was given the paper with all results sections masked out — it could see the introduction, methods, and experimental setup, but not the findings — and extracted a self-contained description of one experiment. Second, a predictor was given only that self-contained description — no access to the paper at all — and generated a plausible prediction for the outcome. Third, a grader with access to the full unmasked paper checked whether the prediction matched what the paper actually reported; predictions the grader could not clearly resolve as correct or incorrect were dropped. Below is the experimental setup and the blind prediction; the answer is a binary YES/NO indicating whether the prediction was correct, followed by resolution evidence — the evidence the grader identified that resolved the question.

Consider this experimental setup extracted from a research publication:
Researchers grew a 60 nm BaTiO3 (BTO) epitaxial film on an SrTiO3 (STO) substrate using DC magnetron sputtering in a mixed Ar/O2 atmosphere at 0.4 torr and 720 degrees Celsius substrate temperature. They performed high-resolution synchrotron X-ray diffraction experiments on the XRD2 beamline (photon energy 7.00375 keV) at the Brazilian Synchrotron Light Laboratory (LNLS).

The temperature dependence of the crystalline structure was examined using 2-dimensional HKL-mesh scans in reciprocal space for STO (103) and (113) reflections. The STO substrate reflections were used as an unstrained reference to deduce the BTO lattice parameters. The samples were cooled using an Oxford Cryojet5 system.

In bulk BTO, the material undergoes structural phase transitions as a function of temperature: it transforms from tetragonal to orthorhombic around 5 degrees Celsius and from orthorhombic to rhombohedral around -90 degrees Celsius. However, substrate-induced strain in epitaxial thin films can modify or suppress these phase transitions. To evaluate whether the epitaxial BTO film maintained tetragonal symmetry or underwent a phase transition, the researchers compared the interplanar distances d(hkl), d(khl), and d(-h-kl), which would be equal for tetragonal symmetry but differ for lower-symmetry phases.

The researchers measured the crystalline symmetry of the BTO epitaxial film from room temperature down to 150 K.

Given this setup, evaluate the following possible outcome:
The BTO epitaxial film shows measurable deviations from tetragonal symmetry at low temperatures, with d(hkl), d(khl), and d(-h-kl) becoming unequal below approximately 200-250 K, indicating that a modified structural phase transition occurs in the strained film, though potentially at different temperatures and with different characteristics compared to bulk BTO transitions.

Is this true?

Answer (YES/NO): NO